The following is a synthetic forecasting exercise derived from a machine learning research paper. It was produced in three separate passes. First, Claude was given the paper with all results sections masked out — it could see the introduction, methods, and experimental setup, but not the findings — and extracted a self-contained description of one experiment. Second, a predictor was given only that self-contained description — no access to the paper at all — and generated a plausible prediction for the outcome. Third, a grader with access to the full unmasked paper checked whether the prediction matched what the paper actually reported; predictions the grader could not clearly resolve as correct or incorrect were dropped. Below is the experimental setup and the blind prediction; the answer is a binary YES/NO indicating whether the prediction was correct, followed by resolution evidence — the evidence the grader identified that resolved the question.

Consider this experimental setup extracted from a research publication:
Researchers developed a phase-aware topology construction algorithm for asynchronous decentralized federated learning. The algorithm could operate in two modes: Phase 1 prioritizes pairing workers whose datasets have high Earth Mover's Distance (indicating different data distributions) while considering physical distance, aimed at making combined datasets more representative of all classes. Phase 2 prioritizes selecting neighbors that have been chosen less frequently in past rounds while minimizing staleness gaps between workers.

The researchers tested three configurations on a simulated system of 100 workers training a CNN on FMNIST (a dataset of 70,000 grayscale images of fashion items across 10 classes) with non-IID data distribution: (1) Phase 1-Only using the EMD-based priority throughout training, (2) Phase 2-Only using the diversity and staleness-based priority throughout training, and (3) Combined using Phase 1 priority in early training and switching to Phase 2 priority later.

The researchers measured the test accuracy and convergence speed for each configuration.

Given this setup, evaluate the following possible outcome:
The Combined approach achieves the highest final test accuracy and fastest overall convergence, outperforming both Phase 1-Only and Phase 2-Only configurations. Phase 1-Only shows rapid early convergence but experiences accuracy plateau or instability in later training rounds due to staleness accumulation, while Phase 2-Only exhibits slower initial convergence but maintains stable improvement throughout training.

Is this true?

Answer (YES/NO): YES